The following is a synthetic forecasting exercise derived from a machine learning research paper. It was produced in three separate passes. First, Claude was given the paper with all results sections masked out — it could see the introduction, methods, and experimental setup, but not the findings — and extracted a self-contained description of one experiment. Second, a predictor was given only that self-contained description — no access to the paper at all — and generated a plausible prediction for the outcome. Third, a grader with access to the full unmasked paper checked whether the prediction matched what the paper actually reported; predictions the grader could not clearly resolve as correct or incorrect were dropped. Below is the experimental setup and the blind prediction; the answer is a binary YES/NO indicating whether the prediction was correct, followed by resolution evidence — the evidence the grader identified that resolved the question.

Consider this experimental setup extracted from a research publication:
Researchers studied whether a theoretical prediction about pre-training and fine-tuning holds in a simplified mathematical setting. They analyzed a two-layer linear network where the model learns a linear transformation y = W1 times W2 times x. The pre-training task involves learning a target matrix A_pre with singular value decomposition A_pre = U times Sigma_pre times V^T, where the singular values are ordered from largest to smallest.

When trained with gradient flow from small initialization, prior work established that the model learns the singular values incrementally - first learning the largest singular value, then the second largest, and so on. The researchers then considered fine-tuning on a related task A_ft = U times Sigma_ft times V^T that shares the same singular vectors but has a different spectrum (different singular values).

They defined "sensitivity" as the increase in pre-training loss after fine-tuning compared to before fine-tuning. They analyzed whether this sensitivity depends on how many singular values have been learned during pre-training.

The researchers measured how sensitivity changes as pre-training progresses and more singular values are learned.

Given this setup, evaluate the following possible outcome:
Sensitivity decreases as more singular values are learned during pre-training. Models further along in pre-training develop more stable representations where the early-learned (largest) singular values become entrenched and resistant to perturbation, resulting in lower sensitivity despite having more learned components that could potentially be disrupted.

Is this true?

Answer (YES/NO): NO